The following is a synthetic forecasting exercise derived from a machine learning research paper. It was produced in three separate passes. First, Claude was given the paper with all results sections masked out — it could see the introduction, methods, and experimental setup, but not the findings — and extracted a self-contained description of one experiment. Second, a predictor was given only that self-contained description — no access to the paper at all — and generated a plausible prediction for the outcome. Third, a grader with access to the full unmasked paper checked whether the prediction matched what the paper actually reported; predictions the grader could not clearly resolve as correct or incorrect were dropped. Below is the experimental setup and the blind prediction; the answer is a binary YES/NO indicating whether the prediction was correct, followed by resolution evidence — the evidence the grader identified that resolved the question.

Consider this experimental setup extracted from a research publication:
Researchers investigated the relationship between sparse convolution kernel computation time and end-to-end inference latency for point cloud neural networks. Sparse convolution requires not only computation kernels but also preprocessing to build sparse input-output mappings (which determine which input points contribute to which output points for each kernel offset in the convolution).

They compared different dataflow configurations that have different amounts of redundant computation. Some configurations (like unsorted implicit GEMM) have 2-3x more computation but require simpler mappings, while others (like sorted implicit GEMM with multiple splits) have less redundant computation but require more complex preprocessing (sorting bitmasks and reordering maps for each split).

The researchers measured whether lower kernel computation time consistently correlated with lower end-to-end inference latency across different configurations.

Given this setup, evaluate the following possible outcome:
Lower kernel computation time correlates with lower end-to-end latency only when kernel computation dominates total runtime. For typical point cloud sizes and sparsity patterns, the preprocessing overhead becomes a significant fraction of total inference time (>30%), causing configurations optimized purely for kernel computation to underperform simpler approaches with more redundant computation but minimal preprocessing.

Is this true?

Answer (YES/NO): NO